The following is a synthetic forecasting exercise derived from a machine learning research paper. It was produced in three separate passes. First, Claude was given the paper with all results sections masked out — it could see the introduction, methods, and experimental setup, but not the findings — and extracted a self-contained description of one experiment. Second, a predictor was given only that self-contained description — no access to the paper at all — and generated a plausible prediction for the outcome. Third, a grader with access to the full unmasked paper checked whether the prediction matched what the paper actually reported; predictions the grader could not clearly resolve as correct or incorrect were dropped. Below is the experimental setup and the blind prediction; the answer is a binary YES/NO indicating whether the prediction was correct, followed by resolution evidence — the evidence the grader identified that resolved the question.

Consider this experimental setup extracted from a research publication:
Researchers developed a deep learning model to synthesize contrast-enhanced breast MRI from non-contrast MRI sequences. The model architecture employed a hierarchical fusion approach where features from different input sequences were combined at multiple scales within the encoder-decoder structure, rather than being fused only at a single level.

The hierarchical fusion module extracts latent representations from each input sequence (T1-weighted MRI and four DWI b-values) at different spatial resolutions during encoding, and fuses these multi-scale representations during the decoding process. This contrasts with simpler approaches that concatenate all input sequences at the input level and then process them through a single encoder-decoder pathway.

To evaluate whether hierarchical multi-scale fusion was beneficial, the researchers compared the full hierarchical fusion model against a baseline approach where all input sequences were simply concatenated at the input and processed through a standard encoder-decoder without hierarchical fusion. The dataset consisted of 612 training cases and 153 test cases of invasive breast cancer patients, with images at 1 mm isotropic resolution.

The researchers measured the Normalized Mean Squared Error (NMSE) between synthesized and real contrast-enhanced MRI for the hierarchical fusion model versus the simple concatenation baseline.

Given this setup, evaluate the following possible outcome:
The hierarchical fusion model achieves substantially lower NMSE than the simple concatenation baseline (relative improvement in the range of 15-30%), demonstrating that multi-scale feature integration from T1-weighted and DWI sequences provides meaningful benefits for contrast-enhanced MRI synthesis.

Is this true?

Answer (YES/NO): NO